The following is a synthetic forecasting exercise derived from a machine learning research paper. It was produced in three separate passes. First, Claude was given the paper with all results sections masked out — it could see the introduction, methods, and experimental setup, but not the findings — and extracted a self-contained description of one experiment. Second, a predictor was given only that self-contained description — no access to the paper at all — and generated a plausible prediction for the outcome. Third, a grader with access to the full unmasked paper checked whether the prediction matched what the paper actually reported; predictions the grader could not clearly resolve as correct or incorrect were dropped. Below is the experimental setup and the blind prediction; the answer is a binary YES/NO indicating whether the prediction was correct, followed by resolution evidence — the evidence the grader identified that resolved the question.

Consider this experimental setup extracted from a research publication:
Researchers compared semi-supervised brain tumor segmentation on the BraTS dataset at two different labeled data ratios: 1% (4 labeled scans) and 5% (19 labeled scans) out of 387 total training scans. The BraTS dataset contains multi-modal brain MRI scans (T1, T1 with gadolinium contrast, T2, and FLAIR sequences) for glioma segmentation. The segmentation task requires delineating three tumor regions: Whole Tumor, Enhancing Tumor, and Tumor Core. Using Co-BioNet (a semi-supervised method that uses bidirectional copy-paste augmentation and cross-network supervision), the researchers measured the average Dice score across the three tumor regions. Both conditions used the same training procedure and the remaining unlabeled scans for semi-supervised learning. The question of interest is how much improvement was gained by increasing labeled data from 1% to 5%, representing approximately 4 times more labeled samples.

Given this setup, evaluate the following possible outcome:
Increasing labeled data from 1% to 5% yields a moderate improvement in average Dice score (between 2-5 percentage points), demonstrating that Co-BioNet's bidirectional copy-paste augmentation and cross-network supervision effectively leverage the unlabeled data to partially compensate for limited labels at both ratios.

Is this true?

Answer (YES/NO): NO